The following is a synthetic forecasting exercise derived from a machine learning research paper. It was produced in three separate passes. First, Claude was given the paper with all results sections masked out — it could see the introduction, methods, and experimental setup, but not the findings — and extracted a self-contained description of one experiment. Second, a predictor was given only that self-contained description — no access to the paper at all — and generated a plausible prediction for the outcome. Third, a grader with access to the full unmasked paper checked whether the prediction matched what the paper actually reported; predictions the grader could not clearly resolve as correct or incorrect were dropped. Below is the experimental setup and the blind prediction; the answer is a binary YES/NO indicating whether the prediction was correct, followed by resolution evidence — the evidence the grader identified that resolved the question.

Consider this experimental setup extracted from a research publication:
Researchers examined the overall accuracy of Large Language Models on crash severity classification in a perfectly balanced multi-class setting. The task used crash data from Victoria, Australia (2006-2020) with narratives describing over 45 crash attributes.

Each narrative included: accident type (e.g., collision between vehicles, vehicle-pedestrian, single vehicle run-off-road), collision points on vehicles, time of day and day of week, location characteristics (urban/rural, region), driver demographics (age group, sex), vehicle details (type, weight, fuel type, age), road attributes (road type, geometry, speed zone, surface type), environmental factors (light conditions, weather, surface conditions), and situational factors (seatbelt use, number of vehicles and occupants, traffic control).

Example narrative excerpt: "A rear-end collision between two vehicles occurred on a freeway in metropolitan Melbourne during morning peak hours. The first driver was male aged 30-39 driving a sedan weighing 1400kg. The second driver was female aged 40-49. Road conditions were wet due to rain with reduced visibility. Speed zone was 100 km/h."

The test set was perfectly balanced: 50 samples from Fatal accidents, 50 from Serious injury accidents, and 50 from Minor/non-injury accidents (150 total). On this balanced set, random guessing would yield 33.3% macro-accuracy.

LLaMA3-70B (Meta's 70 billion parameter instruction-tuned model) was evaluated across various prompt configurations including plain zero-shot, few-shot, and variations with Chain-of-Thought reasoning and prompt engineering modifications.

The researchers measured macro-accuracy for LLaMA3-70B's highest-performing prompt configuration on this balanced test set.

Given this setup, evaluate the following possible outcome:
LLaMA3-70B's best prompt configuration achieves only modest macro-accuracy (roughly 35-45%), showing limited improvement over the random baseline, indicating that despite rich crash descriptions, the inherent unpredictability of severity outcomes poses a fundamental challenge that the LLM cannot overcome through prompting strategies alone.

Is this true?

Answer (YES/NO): NO